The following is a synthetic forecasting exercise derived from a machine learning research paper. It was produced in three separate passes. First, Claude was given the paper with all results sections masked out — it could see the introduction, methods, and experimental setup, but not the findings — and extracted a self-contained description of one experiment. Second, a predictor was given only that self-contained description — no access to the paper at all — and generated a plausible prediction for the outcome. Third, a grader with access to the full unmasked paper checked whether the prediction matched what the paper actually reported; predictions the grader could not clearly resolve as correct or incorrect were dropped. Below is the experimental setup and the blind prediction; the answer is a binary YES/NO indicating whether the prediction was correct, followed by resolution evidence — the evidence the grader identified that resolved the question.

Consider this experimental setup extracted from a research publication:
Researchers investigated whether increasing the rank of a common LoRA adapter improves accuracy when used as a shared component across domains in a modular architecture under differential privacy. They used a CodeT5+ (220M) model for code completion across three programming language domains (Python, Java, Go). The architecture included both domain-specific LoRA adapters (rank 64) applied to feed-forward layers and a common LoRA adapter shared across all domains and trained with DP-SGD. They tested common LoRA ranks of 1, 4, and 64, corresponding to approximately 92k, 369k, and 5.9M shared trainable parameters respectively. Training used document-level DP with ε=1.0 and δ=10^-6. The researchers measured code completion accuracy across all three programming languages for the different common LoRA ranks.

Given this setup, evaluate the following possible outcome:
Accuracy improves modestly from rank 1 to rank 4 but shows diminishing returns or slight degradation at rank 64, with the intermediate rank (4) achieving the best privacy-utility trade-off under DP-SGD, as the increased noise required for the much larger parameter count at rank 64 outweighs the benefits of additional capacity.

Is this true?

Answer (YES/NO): YES